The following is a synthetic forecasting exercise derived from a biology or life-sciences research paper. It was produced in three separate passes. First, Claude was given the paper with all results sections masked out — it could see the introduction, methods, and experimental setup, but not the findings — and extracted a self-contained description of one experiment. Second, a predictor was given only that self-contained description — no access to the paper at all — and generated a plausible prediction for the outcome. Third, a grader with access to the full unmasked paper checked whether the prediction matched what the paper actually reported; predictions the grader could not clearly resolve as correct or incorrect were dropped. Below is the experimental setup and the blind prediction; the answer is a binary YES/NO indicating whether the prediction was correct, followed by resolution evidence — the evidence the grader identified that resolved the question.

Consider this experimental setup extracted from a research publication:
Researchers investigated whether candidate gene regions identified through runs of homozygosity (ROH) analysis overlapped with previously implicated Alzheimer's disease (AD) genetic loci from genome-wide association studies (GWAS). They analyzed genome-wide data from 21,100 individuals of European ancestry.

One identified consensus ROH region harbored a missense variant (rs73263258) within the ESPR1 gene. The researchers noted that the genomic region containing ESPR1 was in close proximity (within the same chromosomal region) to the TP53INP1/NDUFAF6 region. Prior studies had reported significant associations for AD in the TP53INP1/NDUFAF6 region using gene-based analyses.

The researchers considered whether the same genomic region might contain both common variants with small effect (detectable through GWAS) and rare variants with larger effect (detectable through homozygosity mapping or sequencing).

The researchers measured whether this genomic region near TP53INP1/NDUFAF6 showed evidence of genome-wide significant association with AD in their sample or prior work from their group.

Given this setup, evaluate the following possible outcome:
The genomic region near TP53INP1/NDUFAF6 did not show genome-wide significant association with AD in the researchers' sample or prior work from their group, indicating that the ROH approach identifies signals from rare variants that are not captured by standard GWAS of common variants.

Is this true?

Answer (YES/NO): NO